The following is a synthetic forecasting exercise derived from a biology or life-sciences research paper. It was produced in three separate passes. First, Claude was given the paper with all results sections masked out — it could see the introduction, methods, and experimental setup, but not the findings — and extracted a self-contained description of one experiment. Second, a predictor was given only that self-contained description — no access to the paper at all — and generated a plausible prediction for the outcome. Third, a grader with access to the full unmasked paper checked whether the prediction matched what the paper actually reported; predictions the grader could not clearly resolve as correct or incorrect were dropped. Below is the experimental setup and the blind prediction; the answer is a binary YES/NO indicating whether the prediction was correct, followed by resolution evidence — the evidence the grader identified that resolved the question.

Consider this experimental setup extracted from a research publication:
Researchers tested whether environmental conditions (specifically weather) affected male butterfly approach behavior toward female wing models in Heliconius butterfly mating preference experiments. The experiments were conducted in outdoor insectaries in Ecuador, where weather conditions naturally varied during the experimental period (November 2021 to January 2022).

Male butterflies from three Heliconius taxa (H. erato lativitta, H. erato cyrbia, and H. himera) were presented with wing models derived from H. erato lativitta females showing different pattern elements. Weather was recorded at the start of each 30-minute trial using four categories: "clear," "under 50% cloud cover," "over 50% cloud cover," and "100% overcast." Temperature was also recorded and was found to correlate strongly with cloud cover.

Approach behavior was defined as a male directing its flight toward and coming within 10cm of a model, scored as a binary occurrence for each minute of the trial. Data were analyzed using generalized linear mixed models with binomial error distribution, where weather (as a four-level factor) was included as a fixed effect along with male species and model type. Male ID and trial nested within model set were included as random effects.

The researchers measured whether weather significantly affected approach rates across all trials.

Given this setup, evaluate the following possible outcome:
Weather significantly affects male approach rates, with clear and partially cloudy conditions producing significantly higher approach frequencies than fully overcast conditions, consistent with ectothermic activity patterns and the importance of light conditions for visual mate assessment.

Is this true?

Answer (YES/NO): NO